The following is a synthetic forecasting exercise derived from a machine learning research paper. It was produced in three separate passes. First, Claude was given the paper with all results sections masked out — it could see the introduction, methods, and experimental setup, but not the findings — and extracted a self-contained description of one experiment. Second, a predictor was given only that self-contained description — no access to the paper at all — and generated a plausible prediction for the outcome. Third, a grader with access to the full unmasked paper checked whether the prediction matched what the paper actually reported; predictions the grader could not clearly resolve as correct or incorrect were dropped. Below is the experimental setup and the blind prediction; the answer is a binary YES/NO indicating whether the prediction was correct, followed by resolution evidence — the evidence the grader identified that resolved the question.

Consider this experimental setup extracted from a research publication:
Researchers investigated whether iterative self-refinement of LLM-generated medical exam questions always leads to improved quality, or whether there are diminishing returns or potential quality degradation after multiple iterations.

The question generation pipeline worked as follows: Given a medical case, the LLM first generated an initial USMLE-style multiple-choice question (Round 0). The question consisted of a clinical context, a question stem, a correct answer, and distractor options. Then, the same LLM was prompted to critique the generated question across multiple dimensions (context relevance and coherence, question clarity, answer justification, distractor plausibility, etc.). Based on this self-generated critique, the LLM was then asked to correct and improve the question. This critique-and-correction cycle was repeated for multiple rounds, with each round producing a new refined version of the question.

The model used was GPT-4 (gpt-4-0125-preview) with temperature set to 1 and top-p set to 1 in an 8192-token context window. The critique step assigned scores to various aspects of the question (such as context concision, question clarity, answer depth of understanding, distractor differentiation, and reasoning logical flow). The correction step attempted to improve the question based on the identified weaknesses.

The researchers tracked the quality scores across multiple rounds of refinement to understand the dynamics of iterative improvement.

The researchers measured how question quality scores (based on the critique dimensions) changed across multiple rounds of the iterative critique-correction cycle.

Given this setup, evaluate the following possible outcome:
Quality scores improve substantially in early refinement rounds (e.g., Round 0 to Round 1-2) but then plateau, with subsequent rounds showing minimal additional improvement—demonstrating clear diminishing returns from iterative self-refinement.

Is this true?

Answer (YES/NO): NO